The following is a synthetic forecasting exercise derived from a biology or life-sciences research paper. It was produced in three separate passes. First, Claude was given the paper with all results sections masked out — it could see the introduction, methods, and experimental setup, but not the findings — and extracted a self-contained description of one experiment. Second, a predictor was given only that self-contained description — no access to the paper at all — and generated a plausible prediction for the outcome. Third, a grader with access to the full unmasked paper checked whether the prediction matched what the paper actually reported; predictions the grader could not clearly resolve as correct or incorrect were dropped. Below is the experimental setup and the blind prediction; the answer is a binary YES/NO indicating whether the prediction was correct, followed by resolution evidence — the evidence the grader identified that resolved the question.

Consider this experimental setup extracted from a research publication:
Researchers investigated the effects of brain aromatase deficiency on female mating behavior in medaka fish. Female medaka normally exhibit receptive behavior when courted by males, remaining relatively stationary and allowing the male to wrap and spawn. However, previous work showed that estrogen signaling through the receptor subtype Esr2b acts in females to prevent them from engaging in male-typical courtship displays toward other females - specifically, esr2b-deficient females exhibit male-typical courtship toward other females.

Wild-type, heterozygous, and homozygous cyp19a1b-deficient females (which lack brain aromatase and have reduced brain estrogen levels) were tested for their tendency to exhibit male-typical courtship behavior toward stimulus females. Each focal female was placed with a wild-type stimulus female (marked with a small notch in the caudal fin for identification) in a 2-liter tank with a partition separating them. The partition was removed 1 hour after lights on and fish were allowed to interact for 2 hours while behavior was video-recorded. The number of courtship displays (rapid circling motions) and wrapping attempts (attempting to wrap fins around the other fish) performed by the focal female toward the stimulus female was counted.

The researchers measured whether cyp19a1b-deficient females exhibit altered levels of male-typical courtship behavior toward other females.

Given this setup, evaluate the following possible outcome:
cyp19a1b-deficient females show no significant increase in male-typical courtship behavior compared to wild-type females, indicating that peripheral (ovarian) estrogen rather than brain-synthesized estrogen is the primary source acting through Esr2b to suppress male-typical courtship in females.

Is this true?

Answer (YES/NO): NO